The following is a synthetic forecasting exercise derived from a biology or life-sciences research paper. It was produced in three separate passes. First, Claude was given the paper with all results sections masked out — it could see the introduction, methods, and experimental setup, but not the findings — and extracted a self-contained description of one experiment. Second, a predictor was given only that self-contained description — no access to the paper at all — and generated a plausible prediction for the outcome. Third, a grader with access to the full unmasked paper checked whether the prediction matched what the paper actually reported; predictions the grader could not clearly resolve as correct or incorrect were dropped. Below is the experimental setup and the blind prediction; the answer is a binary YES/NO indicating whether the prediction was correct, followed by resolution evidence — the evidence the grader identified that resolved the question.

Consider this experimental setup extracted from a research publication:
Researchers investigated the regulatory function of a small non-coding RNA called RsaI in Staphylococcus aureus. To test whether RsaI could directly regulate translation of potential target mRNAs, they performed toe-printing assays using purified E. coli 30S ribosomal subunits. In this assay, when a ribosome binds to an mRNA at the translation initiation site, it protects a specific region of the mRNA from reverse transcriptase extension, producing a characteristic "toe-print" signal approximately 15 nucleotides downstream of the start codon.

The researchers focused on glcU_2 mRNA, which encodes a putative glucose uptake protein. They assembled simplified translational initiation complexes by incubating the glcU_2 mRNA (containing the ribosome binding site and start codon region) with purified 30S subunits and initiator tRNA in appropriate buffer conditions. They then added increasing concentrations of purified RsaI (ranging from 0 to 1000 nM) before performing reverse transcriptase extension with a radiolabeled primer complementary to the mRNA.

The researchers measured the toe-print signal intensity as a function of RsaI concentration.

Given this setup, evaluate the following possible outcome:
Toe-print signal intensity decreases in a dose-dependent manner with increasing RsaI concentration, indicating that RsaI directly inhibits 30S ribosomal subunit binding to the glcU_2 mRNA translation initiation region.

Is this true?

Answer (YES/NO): YES